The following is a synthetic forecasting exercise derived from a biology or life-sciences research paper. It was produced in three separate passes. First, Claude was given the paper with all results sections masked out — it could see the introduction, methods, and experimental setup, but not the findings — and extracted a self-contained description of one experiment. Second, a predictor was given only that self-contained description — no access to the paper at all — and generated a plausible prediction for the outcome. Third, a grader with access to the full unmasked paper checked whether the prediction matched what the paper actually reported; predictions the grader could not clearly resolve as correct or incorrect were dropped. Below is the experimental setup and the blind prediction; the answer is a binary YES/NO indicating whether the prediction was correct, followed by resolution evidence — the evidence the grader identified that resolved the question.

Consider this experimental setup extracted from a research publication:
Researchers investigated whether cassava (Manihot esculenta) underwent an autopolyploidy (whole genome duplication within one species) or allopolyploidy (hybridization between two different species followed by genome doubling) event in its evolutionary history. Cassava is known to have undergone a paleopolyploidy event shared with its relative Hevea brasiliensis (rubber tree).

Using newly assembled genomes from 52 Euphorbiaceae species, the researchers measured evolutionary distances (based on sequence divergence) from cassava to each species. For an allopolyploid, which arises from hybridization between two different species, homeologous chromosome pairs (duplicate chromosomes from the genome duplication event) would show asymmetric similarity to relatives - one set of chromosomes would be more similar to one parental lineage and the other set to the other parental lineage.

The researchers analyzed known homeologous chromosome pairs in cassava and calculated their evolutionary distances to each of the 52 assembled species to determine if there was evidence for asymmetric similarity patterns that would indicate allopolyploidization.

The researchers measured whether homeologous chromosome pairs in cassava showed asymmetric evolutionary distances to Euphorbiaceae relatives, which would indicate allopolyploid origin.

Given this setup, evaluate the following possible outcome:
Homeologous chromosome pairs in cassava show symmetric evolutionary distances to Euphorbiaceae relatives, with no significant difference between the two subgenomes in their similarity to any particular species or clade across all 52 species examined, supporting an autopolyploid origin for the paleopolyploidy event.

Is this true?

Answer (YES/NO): YES